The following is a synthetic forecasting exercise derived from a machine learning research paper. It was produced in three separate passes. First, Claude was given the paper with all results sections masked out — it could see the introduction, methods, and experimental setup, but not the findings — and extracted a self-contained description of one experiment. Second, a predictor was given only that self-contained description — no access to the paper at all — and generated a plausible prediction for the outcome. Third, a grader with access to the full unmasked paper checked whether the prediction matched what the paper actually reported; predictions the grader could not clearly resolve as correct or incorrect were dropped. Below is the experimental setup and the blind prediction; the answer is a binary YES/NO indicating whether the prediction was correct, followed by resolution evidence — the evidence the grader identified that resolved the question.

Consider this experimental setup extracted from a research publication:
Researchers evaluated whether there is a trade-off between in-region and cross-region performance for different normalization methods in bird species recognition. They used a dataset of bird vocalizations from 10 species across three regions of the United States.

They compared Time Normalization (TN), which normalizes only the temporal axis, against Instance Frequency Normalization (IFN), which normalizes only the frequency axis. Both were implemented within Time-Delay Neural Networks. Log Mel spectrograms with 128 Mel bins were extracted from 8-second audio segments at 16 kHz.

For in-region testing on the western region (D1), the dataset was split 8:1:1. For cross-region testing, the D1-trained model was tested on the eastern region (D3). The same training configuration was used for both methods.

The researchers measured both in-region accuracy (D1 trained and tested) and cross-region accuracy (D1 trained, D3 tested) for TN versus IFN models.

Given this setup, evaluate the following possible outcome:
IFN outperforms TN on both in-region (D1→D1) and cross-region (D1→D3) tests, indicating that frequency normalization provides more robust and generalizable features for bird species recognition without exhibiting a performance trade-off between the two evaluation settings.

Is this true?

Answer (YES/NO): NO